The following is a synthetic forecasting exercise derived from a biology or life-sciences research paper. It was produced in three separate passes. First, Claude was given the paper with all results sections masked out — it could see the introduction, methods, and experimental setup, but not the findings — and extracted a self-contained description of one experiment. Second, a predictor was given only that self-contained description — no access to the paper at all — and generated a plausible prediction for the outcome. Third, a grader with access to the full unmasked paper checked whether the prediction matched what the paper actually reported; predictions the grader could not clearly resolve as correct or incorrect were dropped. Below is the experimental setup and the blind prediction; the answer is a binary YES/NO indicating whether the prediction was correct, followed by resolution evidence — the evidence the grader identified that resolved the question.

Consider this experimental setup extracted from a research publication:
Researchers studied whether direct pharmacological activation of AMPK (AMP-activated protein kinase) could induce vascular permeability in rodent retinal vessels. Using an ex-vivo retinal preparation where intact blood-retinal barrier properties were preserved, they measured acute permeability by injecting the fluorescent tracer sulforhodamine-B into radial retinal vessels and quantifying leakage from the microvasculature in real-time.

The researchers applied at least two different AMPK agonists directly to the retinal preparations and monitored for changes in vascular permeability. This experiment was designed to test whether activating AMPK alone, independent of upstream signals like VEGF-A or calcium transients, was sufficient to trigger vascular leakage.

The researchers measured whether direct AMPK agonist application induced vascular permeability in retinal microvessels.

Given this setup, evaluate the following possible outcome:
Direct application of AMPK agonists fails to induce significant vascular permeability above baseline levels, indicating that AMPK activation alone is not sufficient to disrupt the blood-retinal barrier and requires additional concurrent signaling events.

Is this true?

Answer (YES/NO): NO